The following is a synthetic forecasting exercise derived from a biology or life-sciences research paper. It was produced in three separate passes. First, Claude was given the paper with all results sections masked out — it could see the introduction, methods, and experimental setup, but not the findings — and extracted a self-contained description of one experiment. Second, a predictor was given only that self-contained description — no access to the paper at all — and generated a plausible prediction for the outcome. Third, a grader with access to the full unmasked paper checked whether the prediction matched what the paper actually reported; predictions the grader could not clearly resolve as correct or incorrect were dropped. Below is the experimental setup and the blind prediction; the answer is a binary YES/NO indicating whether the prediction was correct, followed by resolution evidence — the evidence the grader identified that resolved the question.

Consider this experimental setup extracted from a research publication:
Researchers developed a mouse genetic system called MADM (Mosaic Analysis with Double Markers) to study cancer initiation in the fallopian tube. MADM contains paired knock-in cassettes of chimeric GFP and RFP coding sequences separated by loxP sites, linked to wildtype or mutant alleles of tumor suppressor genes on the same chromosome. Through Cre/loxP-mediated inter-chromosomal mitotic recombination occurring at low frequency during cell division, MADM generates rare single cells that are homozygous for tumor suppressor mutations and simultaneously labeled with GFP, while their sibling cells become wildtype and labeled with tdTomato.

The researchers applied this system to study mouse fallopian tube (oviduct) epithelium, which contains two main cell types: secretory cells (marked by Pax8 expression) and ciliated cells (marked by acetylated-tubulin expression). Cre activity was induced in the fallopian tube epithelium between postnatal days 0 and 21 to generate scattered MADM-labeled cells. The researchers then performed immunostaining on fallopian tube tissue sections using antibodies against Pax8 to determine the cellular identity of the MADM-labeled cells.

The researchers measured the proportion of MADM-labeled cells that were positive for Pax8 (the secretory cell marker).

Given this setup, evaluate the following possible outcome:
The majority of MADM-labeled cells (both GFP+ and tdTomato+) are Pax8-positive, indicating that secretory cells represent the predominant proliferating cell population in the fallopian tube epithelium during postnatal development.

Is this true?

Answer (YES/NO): YES